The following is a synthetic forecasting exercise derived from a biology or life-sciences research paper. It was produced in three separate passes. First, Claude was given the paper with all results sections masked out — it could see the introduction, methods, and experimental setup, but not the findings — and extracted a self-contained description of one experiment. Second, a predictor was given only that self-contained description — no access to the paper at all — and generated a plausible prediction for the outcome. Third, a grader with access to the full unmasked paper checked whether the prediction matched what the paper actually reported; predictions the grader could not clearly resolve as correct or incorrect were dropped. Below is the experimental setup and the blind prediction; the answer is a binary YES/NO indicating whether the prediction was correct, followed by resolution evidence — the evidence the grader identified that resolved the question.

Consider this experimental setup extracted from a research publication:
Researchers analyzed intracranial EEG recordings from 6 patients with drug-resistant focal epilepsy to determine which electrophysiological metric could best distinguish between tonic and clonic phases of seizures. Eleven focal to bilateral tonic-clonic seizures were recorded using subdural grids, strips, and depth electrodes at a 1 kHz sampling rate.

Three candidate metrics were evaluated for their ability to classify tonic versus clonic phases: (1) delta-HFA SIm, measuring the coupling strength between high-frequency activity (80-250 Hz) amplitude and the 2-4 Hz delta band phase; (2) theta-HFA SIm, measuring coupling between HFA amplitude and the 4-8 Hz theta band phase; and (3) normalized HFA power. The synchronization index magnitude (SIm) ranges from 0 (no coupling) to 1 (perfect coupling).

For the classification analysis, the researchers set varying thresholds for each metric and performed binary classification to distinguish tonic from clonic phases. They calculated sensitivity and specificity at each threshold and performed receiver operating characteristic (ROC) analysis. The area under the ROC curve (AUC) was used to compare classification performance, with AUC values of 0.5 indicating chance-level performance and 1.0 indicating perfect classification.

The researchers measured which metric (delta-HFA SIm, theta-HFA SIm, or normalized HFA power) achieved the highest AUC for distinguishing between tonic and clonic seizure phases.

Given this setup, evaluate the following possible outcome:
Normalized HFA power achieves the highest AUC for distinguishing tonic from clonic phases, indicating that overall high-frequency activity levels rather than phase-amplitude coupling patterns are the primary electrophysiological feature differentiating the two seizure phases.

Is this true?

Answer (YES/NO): NO